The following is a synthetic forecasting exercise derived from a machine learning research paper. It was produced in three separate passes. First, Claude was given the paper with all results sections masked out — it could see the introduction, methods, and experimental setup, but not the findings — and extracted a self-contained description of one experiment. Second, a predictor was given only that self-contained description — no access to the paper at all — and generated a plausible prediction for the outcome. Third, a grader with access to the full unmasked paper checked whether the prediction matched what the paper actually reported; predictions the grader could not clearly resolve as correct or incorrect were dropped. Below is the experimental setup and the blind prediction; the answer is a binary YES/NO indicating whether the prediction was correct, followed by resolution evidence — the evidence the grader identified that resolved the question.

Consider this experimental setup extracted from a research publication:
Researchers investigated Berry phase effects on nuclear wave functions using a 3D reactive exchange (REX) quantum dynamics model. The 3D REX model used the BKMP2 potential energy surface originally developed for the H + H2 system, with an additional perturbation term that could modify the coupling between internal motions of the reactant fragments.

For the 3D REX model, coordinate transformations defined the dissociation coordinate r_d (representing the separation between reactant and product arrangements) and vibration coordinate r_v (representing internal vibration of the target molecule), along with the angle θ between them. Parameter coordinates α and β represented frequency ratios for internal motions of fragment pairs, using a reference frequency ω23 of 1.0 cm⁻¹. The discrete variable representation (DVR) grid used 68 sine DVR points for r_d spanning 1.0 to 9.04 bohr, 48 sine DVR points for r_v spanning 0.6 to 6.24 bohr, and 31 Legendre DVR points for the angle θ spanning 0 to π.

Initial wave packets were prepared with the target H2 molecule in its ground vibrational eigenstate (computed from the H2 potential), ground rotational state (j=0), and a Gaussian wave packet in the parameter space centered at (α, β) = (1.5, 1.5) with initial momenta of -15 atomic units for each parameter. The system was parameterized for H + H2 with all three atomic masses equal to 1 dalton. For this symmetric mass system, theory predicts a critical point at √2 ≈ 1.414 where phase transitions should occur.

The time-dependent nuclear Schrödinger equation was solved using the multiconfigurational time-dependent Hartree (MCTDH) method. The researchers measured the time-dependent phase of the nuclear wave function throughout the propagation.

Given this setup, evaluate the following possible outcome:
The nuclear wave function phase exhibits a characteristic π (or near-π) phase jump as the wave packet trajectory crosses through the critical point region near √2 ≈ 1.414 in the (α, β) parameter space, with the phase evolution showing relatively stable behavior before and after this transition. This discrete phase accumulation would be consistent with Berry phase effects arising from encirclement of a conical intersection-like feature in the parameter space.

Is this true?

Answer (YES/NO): NO